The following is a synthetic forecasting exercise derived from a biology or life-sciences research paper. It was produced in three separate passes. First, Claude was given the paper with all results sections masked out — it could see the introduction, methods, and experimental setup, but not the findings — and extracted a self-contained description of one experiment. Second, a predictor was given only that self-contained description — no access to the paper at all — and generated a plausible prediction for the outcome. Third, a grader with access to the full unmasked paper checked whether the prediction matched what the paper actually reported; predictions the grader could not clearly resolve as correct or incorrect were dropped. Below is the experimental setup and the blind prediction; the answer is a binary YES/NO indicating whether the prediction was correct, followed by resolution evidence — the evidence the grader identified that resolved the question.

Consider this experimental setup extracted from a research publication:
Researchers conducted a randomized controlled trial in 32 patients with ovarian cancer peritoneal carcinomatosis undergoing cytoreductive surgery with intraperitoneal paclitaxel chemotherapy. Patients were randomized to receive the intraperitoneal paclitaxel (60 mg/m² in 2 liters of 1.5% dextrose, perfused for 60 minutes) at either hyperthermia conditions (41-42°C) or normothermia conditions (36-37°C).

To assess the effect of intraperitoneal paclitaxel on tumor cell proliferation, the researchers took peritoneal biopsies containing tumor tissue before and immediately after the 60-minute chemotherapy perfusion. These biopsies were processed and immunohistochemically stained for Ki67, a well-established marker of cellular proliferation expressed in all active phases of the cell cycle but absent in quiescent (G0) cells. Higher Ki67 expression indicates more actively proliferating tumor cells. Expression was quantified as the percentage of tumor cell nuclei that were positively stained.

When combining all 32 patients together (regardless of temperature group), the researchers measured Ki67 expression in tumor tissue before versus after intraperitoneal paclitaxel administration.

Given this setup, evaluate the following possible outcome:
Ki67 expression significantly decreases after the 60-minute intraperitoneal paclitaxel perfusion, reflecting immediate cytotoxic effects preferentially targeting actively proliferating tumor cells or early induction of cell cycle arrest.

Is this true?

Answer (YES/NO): YES